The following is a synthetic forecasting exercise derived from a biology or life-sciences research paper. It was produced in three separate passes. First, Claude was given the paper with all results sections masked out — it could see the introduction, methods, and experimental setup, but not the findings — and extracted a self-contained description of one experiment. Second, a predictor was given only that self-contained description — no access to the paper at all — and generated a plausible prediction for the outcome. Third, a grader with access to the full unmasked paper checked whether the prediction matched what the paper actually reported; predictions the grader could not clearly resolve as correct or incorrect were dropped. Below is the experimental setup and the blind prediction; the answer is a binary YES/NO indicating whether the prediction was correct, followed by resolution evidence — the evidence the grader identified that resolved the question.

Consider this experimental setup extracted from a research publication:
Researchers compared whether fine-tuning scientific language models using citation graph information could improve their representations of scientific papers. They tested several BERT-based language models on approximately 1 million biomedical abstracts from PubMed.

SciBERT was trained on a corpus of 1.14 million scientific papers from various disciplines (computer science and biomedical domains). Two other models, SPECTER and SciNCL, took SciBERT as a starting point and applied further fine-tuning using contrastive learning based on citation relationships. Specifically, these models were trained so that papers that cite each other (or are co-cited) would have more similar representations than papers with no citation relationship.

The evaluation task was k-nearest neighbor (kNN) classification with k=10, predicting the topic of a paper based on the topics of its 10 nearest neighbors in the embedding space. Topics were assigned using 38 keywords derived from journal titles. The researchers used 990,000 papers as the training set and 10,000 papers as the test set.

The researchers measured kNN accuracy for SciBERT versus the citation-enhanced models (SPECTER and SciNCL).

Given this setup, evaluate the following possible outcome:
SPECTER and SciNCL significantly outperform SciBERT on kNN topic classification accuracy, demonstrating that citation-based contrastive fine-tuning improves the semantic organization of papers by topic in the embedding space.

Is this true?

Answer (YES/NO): NO